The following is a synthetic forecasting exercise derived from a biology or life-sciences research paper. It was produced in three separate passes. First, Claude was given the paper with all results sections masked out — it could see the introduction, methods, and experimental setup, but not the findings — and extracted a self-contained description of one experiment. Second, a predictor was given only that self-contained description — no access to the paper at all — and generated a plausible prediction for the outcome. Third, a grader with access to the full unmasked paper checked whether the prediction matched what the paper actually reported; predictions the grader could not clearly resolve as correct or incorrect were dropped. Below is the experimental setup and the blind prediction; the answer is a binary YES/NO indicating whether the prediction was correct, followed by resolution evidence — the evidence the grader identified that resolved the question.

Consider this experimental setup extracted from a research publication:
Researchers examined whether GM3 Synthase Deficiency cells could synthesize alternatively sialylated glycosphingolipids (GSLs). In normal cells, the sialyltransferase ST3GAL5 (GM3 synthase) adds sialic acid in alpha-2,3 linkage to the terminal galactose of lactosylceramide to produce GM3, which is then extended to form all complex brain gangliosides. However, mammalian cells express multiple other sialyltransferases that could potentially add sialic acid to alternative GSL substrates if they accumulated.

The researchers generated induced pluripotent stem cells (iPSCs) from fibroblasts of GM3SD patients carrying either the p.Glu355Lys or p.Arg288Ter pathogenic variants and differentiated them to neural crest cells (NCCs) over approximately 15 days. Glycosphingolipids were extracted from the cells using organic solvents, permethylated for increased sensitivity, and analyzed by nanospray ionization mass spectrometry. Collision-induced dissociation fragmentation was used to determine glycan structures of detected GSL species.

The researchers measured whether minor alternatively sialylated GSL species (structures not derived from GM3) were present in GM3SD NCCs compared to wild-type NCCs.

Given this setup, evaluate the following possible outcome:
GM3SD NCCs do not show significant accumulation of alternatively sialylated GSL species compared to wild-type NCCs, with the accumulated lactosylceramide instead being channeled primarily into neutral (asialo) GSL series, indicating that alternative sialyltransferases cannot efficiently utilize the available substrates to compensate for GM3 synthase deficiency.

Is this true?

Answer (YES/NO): NO